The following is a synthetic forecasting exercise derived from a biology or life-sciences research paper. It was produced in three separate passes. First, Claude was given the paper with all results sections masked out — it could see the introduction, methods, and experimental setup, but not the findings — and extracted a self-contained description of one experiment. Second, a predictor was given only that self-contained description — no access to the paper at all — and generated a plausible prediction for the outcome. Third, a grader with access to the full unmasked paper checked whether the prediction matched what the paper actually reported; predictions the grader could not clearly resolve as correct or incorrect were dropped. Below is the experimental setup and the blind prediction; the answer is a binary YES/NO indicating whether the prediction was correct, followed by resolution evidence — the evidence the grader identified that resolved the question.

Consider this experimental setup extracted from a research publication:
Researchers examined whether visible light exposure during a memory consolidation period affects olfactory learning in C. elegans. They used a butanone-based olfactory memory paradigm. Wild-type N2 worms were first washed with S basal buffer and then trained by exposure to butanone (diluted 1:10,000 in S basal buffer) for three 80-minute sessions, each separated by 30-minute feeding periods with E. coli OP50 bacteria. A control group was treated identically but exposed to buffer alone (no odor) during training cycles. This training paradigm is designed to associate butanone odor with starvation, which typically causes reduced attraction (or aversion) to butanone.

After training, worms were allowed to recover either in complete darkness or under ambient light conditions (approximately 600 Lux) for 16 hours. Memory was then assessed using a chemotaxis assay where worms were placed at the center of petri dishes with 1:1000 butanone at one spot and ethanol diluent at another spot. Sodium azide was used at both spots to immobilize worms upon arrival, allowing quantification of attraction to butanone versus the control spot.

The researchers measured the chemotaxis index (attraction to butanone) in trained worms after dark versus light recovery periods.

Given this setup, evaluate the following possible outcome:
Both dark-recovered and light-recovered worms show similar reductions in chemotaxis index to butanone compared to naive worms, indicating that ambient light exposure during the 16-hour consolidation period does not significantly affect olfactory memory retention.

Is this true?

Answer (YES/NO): NO